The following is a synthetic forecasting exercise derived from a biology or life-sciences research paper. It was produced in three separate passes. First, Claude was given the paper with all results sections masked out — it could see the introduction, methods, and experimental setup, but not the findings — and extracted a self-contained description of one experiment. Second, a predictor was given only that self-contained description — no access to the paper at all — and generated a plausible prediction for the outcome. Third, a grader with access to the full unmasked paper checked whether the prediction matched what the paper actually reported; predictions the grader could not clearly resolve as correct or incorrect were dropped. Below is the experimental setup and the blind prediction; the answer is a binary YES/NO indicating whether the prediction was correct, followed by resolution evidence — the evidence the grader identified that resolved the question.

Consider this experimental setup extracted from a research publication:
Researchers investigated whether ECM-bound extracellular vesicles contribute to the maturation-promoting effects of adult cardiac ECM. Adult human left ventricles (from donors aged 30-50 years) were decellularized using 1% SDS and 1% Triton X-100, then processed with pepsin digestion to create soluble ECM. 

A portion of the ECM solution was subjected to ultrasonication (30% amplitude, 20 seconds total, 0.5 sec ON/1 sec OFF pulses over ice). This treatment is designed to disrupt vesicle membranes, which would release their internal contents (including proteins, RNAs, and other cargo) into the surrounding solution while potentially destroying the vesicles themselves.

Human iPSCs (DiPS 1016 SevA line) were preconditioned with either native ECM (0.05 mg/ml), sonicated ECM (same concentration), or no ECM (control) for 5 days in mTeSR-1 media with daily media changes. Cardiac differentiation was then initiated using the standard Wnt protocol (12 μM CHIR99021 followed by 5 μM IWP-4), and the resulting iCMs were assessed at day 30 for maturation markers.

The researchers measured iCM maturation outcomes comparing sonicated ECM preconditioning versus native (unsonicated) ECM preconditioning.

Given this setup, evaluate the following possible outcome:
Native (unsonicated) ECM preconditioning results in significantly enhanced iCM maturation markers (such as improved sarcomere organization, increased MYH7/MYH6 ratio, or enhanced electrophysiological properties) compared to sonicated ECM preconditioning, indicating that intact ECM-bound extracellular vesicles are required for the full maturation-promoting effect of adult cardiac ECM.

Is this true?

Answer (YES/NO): NO